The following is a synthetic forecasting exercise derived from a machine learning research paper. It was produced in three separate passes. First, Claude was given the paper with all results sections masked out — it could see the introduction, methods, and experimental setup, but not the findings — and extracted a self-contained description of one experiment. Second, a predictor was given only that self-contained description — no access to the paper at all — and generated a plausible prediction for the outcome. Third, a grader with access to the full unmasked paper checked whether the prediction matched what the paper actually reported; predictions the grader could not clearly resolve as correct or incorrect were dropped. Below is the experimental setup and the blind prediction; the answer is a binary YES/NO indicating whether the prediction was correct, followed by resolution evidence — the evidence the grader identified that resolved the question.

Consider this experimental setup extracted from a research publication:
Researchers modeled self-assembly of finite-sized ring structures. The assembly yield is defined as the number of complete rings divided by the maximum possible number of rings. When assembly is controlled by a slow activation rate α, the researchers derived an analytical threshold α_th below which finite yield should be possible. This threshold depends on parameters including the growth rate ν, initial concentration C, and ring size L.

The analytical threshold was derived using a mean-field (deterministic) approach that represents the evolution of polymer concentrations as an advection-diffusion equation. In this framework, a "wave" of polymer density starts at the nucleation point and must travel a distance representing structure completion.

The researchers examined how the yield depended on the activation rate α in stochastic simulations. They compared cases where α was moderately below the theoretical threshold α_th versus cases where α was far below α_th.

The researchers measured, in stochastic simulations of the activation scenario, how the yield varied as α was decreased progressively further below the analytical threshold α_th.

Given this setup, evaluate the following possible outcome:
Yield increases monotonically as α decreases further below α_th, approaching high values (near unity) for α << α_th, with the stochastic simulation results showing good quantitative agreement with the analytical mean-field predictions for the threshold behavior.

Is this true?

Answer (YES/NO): NO